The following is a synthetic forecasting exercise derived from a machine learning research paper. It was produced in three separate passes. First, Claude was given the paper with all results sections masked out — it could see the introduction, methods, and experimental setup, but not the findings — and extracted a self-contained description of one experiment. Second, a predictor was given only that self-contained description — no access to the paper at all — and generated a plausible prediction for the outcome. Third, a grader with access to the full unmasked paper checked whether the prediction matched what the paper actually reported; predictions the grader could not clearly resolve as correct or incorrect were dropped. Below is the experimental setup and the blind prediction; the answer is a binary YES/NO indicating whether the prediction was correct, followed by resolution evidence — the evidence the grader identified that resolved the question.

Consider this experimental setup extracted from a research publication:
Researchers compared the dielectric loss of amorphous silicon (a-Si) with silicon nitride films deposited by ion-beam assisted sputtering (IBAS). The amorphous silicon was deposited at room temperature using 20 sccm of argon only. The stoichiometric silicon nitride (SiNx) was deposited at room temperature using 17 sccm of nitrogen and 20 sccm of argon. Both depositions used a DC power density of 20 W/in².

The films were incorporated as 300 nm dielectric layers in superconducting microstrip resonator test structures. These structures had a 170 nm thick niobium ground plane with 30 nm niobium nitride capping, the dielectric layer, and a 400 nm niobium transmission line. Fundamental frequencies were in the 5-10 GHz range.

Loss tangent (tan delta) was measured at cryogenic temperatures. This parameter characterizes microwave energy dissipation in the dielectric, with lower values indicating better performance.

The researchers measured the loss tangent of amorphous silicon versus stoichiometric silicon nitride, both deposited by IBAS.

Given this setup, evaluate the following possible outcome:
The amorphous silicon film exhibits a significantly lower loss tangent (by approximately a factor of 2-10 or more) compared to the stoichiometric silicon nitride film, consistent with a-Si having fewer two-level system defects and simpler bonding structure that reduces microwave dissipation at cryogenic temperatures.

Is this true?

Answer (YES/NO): YES